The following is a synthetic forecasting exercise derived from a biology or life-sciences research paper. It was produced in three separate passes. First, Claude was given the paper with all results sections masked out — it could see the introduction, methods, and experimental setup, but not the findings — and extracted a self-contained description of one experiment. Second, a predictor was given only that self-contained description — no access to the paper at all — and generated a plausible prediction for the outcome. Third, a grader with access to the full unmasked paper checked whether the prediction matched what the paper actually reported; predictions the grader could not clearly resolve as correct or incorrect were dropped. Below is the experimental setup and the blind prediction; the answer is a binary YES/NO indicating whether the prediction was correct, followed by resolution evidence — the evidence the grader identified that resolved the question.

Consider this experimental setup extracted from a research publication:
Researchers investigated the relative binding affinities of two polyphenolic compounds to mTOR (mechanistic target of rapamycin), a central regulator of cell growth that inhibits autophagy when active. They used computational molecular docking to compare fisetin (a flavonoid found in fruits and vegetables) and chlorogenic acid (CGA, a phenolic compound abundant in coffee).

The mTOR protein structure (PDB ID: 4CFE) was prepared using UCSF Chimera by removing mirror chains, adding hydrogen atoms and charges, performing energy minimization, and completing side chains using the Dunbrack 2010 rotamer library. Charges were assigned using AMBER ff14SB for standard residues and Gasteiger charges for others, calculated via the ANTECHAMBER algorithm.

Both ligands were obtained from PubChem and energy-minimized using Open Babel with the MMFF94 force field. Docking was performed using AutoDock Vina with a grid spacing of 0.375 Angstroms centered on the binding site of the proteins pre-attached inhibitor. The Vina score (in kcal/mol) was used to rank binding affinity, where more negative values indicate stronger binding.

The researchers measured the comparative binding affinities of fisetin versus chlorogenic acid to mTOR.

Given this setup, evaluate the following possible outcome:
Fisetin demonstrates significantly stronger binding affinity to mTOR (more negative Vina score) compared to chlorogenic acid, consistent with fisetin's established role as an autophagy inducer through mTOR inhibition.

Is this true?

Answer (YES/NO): NO